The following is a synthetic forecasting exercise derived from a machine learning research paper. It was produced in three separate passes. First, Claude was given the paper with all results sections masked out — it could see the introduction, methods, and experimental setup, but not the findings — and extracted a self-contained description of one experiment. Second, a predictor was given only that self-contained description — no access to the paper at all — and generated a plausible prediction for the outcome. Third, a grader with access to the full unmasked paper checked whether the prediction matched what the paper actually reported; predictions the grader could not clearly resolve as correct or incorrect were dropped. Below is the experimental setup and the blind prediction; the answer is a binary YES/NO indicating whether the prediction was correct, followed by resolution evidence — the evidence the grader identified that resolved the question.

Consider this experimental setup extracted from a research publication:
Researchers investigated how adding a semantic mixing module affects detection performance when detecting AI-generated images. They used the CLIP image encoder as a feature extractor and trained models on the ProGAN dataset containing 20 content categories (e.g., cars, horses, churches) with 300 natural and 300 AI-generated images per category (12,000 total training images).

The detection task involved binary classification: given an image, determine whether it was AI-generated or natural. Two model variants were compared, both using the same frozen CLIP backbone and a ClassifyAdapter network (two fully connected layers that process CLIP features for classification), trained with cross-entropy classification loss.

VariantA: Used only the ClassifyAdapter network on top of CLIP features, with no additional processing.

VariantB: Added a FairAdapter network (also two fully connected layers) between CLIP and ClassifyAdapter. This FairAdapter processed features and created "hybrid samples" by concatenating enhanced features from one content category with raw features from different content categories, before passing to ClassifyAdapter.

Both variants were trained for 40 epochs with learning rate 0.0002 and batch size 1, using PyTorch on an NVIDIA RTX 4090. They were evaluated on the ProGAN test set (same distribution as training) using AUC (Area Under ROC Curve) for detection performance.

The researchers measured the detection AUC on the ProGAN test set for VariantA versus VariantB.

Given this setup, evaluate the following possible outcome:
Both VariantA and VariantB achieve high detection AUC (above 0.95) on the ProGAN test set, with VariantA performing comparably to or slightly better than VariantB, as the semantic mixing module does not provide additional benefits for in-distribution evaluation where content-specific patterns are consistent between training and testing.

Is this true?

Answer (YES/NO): YES